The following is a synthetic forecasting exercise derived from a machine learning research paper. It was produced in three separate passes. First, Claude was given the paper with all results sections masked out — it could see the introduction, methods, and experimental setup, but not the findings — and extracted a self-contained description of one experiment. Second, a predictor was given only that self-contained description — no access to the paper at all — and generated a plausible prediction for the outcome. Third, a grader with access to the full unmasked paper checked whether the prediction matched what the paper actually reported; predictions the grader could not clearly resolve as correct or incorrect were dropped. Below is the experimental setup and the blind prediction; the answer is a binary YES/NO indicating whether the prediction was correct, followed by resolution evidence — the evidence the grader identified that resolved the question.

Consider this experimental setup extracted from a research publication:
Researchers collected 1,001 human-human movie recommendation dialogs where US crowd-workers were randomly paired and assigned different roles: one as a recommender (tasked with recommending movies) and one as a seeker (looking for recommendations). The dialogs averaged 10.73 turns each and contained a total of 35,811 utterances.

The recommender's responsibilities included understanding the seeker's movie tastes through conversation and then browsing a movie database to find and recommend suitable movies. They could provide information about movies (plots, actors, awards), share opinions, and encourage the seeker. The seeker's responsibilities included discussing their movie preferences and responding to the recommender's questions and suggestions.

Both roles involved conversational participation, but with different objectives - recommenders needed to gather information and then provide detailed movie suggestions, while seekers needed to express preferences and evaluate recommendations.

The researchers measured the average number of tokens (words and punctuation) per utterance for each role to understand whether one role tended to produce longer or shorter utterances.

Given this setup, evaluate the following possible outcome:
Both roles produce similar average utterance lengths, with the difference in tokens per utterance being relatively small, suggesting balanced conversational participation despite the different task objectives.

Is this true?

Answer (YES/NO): NO